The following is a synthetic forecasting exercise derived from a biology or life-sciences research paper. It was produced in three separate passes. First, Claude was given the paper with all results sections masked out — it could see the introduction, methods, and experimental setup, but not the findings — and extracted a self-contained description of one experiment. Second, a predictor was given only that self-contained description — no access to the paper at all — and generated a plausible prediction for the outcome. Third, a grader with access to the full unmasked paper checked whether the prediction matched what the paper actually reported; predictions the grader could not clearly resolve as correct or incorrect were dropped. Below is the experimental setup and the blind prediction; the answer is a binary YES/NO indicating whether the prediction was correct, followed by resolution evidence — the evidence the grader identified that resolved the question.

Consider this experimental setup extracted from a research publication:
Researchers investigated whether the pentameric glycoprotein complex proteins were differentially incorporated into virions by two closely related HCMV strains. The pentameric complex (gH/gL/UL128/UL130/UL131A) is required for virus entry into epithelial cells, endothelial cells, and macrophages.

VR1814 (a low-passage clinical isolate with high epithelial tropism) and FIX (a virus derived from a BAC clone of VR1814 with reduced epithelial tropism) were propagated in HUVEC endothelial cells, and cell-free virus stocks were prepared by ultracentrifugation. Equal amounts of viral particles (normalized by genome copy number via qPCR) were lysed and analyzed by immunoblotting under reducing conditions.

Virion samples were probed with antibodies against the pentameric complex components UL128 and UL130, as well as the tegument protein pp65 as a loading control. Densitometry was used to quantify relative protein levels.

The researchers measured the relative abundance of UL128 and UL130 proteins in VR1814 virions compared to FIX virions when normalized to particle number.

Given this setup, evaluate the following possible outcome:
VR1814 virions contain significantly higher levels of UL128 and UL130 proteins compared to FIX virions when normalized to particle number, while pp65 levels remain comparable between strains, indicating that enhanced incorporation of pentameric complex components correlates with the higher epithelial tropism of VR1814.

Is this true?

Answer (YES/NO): YES